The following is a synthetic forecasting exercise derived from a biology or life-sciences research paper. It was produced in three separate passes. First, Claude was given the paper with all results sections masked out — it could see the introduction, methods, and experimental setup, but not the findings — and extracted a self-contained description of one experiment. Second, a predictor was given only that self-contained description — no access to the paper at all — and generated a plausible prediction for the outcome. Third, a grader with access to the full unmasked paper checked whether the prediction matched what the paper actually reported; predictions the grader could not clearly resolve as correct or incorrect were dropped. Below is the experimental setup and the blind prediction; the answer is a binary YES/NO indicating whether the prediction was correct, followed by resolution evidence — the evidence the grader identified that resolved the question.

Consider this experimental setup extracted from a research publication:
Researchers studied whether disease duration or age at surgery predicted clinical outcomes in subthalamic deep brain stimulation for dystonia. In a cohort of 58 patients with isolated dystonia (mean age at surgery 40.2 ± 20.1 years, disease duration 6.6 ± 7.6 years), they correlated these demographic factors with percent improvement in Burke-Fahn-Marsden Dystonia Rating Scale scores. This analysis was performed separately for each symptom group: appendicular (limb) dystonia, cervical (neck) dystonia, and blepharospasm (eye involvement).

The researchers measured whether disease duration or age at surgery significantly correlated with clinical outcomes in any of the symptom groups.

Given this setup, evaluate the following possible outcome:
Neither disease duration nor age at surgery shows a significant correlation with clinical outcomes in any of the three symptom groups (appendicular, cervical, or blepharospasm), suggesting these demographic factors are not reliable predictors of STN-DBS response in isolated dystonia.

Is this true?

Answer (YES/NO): YES